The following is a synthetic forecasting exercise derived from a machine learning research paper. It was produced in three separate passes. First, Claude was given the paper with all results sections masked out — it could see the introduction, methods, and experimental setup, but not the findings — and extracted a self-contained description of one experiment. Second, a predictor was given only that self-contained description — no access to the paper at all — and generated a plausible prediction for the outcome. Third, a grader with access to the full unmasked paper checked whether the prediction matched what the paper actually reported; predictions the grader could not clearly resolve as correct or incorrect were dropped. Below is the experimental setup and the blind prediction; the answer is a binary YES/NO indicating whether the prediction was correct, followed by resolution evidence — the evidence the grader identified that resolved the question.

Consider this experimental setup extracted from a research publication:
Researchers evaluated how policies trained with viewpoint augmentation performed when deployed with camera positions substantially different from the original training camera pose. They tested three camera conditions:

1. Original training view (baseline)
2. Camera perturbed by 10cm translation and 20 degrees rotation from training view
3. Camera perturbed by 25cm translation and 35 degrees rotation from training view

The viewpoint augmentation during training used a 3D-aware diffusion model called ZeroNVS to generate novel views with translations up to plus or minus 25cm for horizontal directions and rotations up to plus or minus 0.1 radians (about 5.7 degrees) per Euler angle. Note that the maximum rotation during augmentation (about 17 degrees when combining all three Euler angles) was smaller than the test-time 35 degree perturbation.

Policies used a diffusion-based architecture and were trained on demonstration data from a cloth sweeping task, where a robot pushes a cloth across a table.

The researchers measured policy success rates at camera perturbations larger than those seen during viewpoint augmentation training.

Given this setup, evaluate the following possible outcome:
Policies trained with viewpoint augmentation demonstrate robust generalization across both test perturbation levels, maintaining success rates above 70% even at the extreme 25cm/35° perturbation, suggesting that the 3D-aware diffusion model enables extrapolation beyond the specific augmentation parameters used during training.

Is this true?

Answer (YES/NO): NO